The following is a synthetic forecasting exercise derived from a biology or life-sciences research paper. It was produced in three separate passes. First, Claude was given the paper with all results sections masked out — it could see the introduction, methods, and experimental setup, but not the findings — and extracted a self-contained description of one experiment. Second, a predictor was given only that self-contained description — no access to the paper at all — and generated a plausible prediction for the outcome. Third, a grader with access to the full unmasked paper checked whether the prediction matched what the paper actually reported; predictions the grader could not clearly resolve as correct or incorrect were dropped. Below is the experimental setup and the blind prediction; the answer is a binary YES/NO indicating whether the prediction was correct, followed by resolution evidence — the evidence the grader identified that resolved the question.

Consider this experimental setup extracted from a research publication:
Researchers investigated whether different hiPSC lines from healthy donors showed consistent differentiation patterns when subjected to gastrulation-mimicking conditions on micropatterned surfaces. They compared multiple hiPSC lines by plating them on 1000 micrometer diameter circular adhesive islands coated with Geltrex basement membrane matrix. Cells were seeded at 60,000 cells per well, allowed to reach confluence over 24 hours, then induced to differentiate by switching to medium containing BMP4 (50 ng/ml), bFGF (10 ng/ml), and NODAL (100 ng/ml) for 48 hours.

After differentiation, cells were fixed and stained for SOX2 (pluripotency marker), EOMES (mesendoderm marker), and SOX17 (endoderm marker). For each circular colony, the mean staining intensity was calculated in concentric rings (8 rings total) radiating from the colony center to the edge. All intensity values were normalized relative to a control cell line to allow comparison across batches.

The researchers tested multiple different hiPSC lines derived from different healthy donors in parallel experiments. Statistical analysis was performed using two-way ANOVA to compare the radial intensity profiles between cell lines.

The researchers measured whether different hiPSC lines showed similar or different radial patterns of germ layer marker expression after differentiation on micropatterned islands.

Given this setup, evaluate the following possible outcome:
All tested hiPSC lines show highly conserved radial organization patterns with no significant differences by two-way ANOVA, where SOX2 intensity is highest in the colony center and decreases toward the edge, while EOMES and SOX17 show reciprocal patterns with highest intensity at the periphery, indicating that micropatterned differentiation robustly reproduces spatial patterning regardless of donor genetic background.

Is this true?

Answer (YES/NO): NO